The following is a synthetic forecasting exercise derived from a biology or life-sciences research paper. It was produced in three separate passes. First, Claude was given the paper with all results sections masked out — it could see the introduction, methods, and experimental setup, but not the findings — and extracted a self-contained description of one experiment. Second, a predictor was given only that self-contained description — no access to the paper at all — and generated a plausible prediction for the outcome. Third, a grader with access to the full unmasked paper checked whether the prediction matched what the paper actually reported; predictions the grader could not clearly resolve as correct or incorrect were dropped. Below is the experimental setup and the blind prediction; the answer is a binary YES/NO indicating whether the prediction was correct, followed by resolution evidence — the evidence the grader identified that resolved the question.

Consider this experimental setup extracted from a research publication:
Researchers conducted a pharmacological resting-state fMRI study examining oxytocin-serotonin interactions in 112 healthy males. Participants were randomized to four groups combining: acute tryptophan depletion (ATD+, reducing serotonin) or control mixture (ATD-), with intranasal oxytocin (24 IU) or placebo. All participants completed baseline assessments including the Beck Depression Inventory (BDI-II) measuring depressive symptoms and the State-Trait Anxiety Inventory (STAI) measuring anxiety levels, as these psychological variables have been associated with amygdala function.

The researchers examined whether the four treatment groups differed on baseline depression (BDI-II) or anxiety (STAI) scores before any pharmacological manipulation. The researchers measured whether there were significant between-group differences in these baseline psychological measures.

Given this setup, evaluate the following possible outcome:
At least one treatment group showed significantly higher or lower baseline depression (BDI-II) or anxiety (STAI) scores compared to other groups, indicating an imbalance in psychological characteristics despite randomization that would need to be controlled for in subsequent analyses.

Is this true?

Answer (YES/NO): NO